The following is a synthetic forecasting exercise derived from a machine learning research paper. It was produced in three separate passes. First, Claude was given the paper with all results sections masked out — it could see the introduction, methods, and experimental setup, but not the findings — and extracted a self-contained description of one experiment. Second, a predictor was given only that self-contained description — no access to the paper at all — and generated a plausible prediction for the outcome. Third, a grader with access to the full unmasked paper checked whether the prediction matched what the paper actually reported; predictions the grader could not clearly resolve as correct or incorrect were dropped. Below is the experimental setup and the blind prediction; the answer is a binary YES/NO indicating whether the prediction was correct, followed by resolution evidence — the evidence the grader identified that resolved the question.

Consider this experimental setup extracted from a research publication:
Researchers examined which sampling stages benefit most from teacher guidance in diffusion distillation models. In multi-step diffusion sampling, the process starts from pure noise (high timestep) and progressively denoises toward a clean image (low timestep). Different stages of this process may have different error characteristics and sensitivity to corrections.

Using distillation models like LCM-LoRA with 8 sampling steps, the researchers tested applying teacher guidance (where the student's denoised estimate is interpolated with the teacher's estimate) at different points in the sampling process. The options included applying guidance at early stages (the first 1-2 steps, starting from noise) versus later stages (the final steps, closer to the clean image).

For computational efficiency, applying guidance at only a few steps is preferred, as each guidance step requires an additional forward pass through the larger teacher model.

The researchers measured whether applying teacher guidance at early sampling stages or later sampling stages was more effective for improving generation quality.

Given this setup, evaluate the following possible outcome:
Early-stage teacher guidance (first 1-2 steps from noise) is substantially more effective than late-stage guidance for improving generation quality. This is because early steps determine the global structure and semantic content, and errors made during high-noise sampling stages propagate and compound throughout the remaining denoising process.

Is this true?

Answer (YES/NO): YES